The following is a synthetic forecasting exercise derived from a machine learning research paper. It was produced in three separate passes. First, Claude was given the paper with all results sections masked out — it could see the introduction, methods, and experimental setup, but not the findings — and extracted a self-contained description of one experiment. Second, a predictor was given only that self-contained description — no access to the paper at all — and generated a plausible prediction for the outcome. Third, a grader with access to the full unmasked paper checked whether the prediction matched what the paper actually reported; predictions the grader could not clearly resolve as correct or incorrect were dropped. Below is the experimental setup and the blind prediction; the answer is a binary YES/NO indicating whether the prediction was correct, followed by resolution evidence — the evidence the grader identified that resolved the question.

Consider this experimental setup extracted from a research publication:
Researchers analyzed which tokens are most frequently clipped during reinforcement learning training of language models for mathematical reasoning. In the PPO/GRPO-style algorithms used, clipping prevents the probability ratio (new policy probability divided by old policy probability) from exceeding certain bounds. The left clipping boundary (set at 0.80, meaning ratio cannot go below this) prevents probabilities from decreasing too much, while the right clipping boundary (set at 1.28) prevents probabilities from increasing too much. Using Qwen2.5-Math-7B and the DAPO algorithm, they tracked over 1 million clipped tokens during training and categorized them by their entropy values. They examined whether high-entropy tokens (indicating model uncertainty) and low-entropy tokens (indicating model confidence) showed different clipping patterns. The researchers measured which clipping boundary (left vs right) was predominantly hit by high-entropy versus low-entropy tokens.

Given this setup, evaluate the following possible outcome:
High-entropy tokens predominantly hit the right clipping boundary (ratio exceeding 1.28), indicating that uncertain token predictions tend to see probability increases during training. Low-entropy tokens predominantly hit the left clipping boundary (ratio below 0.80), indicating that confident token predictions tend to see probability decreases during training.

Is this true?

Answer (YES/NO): YES